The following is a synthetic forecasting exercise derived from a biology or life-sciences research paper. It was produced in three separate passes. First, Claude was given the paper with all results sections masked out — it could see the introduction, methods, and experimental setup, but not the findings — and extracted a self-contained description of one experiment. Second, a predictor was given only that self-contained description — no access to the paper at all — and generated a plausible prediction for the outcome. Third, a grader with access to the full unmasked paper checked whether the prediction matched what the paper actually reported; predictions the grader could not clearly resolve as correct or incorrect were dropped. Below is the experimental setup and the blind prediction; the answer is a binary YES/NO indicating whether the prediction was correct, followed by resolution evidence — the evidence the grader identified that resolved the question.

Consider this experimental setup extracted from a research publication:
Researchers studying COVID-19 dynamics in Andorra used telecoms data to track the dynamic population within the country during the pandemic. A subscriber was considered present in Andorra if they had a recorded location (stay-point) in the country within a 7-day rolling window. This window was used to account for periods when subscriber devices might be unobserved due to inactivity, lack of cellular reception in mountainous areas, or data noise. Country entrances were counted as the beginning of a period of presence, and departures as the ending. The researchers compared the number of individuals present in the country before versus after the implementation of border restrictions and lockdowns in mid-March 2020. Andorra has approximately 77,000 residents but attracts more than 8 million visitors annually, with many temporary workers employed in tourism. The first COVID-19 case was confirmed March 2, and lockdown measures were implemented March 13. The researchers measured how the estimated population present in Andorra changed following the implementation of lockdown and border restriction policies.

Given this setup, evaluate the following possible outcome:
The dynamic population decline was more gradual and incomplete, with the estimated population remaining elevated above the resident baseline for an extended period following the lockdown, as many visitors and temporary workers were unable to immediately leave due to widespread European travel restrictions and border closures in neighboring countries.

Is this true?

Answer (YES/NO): NO